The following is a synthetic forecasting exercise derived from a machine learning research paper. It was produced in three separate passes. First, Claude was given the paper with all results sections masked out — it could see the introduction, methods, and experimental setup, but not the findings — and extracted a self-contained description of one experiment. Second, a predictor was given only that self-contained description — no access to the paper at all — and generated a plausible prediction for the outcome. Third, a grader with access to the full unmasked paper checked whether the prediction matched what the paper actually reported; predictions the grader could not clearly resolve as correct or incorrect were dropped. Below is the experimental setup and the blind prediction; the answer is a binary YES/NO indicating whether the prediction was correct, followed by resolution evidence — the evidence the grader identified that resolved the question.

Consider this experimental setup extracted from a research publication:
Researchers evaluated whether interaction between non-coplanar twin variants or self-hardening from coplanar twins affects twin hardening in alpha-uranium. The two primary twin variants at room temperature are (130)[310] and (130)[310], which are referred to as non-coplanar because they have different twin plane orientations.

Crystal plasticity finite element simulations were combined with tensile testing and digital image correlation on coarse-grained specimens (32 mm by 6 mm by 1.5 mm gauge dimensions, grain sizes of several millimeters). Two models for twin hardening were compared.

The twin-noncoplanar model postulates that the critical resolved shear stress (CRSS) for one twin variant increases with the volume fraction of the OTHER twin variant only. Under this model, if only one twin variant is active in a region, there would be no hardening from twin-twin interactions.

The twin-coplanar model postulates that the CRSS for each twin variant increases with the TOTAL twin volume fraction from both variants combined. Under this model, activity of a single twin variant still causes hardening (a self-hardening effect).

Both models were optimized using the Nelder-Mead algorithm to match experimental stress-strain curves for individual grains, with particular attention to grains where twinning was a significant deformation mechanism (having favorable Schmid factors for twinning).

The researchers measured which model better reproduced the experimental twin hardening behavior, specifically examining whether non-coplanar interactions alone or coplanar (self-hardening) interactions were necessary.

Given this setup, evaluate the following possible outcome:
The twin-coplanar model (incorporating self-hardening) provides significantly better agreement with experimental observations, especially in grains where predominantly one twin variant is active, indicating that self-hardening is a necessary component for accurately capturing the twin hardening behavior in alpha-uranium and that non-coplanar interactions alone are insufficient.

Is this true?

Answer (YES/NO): YES